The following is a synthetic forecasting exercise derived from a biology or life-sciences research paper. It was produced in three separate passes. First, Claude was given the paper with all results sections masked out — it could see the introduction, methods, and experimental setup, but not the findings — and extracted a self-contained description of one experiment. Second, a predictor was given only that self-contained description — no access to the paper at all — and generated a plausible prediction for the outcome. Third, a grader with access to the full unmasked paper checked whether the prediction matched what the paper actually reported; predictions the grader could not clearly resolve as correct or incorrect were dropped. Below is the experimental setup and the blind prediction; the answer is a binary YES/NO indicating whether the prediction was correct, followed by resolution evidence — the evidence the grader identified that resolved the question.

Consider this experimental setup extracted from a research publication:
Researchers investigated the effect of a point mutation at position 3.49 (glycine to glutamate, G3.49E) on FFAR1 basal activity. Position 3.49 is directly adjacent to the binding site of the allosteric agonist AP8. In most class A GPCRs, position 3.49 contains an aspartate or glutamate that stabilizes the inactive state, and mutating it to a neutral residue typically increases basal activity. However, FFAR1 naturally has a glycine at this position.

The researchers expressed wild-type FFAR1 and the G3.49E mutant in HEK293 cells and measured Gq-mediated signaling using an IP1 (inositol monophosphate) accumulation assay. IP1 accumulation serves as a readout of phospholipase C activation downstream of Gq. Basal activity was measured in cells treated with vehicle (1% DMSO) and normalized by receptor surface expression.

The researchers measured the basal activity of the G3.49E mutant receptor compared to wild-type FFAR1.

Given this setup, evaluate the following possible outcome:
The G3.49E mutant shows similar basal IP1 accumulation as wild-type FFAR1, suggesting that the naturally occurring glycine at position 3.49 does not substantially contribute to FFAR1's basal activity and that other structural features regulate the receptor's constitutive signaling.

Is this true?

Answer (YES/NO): NO